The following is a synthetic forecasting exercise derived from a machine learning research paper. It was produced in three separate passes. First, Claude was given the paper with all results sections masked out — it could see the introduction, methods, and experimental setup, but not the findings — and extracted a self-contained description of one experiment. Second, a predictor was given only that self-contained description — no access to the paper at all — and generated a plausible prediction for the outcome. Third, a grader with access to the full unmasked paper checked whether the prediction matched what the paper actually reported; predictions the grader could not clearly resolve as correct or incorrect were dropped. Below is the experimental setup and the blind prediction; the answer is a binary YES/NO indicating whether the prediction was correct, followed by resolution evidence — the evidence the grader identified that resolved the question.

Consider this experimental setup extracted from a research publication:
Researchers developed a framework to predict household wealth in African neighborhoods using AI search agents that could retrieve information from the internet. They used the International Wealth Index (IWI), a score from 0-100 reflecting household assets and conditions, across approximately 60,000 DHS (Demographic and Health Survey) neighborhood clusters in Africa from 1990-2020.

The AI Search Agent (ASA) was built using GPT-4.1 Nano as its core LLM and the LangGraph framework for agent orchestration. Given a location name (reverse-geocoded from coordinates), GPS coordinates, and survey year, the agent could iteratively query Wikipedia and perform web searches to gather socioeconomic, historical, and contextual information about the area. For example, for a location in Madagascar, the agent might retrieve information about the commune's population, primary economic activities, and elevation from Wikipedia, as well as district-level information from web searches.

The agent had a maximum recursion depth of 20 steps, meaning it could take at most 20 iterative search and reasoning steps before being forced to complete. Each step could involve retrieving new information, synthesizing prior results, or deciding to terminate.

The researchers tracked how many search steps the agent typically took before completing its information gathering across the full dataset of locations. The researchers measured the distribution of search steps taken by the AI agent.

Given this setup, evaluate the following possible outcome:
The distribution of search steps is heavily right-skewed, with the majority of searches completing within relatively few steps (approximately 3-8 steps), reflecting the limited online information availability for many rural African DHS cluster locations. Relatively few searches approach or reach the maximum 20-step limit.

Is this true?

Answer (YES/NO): NO